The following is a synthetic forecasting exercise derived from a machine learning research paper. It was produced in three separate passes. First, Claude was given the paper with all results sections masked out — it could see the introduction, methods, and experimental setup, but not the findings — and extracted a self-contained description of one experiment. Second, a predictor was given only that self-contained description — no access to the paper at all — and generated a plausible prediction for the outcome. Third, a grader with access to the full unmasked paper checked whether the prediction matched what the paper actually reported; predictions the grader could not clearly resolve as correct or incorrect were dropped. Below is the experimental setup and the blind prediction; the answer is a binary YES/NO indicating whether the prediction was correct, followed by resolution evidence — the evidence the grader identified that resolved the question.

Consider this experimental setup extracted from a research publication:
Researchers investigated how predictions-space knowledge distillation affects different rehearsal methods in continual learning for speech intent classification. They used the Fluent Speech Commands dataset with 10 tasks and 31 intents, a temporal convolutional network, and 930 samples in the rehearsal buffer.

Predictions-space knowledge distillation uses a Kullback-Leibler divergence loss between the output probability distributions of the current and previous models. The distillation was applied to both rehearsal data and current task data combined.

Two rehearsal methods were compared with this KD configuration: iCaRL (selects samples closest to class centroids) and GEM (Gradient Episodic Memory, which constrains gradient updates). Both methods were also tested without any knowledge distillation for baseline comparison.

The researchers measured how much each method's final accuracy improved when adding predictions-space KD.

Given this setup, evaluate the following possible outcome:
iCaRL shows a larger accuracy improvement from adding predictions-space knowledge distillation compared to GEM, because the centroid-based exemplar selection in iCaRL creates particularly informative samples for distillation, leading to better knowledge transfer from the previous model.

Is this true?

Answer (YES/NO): YES